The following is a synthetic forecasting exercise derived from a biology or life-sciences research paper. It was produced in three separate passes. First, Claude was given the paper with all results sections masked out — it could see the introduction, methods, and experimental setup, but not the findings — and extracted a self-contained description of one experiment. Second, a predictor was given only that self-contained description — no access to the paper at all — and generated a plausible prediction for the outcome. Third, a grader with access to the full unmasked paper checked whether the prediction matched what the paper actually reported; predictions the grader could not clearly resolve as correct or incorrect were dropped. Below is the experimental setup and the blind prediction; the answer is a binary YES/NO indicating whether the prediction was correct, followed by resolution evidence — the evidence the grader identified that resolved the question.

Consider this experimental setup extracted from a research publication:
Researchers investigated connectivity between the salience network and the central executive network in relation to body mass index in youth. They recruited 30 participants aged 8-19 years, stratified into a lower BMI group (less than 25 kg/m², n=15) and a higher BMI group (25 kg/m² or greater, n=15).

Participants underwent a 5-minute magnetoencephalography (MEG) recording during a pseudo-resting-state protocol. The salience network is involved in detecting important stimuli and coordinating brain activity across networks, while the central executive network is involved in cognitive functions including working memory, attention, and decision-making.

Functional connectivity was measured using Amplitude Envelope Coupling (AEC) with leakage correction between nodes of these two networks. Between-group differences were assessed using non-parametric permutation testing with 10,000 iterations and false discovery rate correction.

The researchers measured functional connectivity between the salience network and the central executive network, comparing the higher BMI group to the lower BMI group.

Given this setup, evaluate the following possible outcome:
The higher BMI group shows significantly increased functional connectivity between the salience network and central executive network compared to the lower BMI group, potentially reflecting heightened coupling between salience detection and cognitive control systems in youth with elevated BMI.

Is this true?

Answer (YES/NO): NO